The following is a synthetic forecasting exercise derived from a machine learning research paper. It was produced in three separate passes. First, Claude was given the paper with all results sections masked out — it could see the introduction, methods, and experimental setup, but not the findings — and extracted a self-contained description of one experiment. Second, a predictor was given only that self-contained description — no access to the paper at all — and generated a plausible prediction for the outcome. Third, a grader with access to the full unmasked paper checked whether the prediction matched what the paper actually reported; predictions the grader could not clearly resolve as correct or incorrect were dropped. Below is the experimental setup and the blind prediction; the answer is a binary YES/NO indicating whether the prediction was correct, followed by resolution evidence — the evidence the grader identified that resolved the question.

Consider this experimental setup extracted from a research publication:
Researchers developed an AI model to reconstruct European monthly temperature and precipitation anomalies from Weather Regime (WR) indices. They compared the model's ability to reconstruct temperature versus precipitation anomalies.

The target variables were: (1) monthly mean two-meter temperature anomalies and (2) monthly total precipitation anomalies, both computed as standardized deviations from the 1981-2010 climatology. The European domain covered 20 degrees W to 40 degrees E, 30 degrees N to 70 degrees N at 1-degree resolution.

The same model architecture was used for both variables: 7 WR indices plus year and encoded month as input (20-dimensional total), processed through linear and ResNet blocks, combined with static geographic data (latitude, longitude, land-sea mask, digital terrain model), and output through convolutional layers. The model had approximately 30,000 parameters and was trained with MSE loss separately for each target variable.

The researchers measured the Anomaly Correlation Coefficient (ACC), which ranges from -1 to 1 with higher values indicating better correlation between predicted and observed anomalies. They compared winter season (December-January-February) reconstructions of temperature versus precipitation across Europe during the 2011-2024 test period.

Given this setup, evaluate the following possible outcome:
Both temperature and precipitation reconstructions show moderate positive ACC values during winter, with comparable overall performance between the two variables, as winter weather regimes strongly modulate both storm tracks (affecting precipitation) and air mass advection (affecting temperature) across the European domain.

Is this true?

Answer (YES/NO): NO